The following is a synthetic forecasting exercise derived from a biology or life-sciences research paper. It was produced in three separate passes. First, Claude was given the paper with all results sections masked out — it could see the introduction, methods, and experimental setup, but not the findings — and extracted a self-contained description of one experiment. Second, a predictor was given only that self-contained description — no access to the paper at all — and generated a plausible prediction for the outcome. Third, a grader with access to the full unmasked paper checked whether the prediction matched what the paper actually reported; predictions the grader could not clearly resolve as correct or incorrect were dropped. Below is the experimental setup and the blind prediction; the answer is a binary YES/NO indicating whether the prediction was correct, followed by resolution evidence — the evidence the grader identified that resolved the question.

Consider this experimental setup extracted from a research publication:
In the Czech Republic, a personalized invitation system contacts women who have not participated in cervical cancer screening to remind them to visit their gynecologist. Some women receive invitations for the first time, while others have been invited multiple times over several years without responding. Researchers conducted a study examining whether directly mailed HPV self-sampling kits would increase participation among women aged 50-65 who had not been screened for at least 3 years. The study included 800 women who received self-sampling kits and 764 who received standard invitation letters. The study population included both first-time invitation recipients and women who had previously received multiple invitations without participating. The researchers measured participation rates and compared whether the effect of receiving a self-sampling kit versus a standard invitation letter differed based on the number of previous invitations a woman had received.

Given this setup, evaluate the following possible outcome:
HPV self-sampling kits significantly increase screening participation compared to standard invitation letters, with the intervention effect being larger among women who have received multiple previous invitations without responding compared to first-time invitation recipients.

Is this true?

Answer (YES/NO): NO